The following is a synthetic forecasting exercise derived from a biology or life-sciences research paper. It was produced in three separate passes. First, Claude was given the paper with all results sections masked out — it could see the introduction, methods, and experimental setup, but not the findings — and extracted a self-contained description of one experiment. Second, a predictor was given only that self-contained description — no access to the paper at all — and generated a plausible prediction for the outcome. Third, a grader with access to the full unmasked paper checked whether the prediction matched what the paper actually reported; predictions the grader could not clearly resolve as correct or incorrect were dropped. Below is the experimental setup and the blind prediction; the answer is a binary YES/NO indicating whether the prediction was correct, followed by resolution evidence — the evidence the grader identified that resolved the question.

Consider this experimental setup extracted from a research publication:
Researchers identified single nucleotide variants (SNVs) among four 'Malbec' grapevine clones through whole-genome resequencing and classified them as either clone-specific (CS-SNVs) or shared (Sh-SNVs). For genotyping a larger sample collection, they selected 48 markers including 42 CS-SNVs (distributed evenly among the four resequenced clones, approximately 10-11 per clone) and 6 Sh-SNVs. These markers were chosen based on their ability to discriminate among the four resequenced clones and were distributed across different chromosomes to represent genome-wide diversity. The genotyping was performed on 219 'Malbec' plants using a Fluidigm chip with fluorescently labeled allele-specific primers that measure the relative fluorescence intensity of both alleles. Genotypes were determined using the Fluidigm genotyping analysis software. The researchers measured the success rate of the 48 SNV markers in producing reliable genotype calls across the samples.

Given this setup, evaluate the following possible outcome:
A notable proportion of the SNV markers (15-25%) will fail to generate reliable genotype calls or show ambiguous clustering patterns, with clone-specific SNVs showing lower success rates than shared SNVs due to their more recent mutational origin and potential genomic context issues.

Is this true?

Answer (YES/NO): NO